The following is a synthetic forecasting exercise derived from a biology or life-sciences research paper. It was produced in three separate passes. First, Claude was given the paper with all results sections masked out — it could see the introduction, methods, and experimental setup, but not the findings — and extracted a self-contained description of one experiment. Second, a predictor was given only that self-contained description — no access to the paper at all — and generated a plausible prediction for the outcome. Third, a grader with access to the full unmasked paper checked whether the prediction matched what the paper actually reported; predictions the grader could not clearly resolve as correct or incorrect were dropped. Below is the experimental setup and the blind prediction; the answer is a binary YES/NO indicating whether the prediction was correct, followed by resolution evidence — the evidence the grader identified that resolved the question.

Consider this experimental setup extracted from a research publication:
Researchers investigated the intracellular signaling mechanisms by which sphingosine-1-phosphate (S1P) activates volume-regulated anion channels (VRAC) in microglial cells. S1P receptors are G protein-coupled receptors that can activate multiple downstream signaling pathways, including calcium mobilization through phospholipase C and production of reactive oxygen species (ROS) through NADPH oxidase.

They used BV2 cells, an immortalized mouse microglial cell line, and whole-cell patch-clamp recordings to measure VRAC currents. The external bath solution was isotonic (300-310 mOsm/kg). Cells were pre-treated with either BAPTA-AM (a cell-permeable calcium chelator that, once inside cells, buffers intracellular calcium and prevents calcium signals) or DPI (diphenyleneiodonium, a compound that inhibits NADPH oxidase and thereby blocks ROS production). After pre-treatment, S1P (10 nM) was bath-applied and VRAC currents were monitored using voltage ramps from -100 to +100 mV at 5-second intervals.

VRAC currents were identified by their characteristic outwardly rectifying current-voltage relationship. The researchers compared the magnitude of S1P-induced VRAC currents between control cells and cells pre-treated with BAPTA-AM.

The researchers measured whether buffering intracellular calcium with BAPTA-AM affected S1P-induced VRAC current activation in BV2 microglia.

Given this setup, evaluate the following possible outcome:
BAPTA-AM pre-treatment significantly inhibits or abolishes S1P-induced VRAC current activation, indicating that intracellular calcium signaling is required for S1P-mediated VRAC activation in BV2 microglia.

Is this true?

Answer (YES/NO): NO